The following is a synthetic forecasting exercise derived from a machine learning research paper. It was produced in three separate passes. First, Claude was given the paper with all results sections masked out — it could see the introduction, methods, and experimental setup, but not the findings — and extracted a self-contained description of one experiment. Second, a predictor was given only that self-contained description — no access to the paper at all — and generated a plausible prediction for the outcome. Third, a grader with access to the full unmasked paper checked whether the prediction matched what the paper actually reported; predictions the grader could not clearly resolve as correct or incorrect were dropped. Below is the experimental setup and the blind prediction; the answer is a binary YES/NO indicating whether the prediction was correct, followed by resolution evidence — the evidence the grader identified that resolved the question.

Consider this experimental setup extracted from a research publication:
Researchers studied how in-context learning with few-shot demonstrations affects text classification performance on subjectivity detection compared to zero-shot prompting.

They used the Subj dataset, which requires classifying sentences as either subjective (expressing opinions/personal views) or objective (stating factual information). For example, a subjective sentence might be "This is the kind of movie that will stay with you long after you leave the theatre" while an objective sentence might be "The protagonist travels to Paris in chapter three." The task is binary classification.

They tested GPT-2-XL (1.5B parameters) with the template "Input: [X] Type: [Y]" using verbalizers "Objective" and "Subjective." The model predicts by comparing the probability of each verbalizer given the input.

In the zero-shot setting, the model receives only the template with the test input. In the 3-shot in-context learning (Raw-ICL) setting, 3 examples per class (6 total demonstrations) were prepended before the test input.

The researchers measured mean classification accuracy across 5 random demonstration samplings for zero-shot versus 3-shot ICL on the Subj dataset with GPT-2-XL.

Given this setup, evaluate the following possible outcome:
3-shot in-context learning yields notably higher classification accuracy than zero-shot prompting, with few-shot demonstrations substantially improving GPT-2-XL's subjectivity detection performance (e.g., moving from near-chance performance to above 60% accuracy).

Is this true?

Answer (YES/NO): NO